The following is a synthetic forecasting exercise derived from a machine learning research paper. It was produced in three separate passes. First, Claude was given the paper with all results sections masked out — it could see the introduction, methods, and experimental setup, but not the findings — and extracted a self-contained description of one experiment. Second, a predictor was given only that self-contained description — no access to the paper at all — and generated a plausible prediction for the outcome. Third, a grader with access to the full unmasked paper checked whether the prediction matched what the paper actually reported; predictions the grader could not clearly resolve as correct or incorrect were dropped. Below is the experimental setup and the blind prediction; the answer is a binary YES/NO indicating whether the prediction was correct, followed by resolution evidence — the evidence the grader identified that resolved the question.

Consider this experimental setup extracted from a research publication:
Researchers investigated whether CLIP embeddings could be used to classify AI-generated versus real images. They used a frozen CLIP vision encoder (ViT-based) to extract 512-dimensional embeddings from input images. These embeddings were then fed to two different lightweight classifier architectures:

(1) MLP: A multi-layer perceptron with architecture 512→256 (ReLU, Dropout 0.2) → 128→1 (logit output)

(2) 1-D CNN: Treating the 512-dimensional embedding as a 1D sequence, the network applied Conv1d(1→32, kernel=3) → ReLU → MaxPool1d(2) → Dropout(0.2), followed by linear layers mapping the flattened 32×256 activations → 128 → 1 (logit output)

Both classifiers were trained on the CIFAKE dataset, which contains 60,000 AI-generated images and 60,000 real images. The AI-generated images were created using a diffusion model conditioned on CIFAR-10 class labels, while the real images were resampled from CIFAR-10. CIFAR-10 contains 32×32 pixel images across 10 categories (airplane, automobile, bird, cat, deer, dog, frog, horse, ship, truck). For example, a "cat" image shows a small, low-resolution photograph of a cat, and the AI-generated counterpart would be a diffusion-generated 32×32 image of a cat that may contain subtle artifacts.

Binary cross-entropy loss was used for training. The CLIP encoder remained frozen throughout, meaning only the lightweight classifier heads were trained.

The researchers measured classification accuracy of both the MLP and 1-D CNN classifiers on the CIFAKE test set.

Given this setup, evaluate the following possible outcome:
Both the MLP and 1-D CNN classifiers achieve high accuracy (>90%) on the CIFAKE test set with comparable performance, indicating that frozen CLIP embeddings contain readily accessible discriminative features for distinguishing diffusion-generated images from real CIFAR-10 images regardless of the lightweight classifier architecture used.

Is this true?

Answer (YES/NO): YES